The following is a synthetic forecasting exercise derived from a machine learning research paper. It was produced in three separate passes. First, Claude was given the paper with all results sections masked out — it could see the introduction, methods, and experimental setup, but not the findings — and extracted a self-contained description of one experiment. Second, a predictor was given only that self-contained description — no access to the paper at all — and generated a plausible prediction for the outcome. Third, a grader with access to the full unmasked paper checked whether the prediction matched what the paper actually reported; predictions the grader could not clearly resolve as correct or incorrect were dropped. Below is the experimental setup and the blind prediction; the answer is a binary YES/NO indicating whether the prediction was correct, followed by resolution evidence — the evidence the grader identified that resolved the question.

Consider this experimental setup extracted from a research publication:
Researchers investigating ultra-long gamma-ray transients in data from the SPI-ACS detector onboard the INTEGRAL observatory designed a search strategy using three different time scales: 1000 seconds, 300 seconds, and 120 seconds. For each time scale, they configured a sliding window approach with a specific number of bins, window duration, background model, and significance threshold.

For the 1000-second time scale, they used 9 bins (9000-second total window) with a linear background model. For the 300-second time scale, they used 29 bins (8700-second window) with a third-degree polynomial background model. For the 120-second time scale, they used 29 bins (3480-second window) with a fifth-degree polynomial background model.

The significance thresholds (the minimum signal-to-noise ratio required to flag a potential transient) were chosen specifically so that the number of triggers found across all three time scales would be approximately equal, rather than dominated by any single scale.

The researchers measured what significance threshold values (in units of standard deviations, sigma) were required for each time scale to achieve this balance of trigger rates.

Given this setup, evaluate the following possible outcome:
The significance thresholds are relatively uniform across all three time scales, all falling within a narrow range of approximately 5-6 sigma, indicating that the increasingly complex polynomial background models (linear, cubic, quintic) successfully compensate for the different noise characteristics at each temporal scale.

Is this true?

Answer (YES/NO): NO